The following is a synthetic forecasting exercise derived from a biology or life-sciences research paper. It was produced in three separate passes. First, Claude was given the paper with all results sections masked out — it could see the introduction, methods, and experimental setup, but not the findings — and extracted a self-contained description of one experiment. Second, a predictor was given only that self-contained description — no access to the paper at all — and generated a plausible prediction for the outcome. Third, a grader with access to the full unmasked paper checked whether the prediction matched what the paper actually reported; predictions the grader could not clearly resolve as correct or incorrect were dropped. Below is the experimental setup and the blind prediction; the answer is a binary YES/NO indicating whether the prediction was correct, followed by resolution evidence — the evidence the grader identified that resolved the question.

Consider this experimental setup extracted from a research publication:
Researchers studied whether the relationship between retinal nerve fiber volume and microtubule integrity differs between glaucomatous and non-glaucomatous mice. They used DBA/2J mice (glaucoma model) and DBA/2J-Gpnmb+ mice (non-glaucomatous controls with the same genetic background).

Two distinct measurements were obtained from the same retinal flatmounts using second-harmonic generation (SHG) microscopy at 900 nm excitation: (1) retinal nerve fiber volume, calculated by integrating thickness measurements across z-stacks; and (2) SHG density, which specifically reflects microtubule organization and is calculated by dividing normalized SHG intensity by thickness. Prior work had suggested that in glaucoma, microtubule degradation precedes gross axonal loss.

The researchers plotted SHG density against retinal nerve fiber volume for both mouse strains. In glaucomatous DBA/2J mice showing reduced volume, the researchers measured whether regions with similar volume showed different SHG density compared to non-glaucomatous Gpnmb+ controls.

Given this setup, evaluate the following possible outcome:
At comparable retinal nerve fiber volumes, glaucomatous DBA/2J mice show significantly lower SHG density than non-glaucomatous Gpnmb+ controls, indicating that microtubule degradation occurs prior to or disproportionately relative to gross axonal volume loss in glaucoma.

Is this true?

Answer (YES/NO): YES